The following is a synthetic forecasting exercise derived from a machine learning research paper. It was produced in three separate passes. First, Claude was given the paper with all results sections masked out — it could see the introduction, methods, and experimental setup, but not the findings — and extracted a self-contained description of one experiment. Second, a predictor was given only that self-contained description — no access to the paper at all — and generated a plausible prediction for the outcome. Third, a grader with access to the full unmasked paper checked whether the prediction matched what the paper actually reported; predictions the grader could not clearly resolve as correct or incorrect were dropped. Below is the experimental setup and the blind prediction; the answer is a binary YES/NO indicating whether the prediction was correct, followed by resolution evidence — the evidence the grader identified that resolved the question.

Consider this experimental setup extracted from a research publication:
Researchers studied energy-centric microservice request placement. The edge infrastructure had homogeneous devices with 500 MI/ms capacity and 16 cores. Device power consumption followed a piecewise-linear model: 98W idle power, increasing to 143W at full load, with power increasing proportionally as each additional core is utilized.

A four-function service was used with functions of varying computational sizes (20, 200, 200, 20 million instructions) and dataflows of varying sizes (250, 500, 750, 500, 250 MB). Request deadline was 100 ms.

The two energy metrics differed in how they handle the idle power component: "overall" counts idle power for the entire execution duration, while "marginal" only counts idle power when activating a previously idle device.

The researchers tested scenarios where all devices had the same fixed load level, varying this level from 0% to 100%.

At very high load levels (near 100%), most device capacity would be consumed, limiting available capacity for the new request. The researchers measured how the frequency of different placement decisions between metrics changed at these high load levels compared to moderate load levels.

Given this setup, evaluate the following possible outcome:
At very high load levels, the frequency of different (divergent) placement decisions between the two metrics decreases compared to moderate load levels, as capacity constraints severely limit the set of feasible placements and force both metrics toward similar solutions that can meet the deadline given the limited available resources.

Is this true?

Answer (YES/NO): NO